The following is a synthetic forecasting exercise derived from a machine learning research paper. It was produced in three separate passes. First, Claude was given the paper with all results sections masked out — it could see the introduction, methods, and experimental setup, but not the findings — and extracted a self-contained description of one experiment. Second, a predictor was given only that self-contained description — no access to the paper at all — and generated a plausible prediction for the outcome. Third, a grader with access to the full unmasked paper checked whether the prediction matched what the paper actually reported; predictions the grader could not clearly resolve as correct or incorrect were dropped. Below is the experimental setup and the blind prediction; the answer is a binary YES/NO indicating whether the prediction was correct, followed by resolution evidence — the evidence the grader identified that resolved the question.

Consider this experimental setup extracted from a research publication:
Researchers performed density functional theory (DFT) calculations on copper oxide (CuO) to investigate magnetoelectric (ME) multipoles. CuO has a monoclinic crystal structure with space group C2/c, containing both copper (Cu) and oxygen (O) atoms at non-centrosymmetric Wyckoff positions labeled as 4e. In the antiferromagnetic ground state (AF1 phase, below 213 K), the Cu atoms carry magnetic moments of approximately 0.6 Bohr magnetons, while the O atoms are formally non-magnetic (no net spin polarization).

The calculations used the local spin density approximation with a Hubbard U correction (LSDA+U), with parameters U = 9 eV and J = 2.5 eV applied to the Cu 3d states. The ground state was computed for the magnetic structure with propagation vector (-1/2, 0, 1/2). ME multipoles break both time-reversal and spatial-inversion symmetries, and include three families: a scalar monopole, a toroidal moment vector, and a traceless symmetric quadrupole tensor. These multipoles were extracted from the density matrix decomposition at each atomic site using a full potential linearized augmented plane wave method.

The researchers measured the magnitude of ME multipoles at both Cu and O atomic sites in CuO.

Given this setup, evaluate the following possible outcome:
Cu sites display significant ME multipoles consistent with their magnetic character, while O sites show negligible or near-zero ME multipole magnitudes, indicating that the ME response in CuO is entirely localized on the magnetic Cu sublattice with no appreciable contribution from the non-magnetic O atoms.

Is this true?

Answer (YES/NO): NO